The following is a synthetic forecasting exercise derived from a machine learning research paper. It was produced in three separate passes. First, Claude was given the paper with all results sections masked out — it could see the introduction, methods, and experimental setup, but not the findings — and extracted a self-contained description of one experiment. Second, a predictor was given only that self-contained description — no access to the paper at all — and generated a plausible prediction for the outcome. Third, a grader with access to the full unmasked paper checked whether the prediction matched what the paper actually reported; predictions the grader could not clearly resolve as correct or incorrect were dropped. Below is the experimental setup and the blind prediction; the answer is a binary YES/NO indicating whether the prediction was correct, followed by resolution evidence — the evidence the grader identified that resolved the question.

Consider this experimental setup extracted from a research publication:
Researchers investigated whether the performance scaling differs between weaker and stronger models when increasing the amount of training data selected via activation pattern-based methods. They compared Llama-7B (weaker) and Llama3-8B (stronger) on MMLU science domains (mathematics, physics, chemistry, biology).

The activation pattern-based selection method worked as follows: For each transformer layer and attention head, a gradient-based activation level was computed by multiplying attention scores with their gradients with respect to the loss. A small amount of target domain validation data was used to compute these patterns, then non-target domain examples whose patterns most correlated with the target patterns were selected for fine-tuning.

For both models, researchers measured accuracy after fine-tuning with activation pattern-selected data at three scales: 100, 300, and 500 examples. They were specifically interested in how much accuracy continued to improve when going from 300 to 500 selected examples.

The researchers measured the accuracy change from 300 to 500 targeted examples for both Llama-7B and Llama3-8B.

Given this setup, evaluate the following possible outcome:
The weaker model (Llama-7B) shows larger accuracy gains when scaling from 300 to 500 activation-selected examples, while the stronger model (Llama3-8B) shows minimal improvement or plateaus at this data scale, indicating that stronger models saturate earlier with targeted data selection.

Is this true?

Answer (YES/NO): YES